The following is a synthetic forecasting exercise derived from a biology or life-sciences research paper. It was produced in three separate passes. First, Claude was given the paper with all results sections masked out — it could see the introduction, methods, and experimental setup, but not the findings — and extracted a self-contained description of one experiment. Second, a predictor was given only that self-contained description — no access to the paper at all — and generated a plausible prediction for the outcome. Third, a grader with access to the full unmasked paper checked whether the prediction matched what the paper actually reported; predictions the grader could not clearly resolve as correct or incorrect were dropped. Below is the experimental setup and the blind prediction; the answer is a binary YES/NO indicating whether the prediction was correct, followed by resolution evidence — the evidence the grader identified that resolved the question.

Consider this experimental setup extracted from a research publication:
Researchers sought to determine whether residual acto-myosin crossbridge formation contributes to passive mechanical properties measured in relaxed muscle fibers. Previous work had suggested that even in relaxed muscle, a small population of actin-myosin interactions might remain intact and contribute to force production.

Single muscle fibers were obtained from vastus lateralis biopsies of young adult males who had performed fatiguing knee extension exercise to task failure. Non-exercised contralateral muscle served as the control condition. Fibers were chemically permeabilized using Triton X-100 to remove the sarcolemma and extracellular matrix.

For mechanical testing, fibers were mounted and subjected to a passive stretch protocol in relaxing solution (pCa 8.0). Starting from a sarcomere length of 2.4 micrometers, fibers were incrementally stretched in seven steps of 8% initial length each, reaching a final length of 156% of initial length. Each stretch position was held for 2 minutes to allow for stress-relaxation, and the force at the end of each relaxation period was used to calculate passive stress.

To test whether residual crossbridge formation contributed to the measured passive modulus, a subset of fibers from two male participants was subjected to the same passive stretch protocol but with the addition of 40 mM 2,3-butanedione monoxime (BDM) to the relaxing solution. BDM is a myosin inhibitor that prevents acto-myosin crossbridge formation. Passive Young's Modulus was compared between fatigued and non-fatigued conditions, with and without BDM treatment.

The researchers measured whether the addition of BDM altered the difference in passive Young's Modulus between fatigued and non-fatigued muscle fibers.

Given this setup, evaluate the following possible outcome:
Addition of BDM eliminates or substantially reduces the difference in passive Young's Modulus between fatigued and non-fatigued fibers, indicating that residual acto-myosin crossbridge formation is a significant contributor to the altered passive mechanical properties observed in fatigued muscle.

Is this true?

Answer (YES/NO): NO